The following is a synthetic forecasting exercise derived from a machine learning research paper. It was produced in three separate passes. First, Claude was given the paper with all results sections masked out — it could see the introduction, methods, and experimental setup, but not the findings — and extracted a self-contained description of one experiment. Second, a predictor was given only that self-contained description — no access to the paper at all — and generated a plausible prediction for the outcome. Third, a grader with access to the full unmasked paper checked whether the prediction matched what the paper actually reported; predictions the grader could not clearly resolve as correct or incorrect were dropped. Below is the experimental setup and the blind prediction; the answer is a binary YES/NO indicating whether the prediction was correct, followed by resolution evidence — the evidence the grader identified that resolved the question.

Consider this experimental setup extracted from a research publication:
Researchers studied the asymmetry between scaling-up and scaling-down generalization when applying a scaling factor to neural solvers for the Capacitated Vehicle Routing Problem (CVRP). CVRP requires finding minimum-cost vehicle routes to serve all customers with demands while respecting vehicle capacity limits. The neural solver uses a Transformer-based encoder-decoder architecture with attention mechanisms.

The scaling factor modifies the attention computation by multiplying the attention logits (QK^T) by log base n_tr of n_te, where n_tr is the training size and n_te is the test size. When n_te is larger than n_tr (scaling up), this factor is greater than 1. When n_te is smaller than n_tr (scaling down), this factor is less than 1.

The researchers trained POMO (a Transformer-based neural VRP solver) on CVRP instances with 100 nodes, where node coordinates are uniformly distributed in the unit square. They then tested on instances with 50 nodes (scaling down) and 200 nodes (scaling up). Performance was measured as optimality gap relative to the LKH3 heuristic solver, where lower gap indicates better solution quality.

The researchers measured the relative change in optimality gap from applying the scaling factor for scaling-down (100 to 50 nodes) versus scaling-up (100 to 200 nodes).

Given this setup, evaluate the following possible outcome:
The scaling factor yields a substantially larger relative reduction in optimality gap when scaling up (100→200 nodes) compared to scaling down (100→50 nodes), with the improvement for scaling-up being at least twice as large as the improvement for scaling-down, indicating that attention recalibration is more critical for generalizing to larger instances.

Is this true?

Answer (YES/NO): NO